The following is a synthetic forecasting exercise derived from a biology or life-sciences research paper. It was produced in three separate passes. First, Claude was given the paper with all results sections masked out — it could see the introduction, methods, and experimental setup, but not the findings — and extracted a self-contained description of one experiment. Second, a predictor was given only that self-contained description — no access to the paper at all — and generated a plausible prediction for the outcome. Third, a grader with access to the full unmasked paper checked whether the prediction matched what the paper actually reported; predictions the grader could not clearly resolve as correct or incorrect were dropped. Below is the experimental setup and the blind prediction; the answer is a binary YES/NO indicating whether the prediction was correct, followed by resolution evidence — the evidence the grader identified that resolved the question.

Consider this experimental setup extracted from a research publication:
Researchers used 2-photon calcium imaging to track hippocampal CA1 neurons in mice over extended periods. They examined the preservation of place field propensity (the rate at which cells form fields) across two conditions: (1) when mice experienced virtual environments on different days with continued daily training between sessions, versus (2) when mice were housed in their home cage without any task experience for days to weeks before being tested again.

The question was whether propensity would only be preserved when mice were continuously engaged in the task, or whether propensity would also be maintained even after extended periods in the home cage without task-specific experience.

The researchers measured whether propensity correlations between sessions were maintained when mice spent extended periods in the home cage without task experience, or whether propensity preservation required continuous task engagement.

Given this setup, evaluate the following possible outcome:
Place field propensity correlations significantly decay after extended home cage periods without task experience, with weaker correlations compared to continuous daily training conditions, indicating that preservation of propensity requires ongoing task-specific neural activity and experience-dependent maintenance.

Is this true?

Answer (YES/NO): NO